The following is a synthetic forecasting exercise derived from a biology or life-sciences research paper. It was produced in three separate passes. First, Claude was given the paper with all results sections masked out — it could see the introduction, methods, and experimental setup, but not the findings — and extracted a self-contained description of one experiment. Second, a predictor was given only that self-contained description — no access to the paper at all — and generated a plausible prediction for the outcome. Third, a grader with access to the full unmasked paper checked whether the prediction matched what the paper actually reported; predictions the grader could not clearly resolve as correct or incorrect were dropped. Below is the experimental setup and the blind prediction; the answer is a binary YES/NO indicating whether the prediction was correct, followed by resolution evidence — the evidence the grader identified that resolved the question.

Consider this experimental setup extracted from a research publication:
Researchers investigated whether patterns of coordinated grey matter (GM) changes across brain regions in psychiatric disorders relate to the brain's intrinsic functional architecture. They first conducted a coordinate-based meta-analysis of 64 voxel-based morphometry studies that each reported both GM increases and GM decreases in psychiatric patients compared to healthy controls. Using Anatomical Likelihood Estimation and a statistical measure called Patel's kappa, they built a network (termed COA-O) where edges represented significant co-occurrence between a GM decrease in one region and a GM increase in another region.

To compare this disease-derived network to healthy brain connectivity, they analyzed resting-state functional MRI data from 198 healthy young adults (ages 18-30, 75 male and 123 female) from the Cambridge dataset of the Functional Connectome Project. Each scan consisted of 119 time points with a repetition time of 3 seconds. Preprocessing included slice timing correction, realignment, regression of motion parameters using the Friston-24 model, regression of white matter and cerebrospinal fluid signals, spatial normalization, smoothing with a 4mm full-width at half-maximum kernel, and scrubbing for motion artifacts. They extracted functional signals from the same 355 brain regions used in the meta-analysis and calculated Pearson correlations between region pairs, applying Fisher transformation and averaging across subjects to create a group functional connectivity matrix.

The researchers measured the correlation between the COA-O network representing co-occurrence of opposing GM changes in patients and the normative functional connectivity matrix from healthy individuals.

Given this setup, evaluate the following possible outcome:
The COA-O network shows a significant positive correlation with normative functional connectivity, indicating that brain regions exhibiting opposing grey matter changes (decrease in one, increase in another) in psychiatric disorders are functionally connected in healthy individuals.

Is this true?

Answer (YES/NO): NO